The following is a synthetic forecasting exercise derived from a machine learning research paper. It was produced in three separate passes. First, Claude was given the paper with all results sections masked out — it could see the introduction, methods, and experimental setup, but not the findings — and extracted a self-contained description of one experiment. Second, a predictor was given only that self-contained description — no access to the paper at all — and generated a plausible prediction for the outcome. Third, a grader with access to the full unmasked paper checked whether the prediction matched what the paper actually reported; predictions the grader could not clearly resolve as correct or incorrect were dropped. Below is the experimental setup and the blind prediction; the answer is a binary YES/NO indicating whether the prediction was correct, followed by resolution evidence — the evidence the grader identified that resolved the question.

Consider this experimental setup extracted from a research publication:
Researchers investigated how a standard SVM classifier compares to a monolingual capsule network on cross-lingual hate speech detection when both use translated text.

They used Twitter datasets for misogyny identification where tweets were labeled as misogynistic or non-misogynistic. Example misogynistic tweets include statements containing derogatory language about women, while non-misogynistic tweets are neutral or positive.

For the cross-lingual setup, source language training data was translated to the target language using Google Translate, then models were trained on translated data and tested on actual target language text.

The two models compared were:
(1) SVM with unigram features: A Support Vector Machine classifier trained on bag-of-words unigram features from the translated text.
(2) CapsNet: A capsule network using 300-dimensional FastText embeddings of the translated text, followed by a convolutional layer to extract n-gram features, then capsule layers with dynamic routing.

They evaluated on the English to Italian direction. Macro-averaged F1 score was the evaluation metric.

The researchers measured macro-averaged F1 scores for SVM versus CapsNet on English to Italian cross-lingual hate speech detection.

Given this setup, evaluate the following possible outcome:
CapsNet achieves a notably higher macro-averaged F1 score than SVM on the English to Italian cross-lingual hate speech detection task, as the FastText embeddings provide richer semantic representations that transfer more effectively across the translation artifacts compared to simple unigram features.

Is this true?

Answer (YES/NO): YES